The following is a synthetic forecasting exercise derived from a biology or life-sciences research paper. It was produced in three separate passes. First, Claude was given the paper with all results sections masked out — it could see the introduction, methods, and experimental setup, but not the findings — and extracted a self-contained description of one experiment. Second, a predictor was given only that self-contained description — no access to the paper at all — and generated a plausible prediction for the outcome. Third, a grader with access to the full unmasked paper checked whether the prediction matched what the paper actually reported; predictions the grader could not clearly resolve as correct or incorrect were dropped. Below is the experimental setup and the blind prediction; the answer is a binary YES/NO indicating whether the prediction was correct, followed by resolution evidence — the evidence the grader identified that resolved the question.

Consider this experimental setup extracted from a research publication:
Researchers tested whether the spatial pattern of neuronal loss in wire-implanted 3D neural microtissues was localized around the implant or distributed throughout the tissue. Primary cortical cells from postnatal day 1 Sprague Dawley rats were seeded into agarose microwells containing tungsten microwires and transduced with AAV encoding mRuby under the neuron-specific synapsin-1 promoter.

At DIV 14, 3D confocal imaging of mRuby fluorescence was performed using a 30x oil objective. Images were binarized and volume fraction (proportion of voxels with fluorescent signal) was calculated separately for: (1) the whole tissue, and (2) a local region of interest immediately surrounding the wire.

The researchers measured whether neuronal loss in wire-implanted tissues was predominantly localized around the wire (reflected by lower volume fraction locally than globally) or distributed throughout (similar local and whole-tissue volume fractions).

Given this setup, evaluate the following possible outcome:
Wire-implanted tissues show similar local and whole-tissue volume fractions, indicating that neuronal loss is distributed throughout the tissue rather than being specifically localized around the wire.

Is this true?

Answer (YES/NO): YES